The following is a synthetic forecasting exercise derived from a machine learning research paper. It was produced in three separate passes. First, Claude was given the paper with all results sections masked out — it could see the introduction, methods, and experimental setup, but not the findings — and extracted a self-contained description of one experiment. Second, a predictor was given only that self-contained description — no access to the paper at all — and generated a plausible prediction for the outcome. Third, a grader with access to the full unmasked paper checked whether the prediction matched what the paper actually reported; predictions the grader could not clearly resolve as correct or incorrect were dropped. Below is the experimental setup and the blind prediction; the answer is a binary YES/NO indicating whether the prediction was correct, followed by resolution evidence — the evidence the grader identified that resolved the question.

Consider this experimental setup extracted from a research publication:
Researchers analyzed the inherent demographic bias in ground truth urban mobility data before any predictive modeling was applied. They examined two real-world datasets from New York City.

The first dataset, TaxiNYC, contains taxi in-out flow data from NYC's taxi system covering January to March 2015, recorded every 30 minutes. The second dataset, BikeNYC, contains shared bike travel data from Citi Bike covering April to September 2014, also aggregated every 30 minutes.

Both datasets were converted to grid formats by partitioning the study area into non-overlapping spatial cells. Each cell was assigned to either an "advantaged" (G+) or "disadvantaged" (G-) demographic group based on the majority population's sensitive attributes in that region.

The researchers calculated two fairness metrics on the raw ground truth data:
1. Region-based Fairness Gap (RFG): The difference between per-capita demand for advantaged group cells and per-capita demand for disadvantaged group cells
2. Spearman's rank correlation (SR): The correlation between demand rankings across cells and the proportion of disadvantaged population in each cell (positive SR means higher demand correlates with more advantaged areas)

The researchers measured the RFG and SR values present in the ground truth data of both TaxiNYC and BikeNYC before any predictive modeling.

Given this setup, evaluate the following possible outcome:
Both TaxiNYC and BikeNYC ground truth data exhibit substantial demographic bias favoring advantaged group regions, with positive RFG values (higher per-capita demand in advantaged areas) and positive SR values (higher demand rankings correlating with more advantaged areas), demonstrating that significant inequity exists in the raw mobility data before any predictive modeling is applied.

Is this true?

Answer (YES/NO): YES